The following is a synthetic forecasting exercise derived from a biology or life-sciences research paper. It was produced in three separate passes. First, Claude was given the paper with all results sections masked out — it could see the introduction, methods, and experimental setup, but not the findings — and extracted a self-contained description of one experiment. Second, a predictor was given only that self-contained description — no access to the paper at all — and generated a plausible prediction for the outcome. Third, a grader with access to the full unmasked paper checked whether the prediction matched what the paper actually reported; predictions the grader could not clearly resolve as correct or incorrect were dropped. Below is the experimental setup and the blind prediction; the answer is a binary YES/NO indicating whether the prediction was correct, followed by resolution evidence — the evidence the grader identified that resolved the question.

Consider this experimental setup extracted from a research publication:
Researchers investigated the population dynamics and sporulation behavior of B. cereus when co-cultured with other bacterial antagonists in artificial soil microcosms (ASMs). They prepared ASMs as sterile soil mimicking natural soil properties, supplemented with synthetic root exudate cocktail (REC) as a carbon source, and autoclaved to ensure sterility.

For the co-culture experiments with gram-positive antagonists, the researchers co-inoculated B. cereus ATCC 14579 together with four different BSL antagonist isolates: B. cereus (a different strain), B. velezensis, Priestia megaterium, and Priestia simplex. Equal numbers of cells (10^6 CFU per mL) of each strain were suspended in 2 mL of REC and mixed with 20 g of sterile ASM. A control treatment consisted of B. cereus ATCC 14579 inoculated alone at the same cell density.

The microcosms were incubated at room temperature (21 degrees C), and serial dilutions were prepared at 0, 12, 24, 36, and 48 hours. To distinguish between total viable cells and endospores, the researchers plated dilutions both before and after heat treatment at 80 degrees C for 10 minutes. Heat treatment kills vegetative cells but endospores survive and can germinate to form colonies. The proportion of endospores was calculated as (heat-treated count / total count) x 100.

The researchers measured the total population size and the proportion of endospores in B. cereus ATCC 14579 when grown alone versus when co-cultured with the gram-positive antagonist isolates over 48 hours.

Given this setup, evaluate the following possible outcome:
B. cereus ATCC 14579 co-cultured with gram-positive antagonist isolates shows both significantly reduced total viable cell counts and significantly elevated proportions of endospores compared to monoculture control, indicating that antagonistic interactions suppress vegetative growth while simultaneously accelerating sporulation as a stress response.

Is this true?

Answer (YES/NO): NO